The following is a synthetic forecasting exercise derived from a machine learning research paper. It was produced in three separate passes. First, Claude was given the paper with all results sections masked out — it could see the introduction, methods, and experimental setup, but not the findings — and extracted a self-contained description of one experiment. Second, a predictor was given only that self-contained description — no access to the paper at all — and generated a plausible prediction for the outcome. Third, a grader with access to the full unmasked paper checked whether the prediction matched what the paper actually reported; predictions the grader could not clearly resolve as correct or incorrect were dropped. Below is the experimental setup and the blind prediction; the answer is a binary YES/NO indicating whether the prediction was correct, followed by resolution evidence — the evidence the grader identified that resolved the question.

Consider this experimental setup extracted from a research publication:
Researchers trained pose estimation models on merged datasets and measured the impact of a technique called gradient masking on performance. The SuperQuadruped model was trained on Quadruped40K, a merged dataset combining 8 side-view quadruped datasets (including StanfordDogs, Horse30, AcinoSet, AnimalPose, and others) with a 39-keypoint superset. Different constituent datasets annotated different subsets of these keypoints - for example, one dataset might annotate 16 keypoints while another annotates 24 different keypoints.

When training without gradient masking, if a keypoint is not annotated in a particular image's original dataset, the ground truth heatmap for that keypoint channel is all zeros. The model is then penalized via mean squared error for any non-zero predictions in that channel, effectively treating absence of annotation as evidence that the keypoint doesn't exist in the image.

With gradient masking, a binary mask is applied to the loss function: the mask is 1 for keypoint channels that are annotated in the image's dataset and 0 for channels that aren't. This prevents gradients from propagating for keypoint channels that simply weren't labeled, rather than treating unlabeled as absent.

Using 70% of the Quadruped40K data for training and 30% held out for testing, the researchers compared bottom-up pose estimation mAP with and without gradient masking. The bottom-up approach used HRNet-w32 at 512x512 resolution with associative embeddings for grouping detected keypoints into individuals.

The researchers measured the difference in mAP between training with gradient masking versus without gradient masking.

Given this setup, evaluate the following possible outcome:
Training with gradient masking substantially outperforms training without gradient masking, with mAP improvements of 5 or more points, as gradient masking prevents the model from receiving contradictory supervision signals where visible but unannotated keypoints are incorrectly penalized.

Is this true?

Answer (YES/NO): YES